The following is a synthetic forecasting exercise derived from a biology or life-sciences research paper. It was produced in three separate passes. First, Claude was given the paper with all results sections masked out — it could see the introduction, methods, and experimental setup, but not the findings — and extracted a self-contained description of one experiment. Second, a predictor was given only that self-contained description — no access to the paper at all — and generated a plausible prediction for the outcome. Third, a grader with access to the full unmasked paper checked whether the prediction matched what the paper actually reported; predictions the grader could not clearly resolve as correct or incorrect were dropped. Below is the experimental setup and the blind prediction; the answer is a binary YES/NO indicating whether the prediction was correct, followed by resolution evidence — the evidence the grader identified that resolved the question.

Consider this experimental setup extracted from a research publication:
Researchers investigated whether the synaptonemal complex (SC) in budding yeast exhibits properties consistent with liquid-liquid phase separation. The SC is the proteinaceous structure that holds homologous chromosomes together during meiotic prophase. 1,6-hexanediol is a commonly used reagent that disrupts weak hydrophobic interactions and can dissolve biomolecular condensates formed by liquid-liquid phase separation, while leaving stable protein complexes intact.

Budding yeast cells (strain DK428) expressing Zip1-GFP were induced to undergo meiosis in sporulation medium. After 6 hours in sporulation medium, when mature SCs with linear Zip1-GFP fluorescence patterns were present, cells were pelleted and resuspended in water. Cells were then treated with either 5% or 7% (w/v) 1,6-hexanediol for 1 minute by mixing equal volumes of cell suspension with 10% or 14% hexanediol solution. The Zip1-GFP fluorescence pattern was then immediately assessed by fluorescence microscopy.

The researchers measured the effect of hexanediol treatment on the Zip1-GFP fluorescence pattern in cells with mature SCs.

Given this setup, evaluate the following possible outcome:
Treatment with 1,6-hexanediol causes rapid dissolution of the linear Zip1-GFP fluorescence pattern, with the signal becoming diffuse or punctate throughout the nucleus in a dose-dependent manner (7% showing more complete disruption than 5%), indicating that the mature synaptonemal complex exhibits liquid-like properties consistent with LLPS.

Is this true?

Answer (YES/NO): NO